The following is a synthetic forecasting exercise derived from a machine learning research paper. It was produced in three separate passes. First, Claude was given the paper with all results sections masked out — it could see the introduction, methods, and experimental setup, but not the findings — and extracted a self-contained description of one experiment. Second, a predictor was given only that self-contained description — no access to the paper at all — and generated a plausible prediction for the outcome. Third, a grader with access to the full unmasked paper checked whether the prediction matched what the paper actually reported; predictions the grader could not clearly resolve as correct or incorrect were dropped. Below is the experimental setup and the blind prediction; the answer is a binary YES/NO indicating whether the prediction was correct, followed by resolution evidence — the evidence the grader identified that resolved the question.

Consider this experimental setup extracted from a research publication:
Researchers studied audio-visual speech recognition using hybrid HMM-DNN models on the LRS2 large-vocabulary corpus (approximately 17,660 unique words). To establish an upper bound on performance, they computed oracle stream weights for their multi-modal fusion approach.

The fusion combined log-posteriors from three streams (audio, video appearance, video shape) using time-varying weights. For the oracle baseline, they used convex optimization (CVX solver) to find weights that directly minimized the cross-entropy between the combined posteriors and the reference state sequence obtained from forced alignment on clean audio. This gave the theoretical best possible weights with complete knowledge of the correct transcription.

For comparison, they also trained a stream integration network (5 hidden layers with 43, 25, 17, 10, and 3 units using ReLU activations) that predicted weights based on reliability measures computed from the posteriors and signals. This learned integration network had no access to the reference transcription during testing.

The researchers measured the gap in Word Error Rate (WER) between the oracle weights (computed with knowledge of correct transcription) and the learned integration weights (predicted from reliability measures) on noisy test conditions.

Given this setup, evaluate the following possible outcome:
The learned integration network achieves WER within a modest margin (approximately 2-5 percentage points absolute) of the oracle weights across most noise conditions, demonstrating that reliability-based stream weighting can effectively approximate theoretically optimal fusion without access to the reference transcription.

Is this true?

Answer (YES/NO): NO